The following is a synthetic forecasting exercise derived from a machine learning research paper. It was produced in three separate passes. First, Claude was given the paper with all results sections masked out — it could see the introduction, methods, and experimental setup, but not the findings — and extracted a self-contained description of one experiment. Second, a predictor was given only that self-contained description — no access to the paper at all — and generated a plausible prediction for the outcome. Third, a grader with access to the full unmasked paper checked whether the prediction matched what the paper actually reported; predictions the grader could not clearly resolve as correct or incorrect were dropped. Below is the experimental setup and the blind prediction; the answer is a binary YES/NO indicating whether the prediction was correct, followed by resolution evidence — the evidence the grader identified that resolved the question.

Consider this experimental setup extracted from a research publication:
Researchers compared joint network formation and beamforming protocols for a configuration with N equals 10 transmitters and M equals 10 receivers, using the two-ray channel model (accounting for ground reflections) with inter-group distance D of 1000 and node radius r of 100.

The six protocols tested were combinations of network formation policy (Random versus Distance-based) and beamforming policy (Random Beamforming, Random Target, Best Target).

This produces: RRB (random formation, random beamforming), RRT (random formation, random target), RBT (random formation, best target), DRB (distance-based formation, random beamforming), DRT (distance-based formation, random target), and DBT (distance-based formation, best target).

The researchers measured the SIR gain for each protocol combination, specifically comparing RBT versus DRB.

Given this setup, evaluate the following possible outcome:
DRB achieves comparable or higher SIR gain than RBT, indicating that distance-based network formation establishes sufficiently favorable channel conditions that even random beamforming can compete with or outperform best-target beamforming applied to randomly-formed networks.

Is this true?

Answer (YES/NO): NO